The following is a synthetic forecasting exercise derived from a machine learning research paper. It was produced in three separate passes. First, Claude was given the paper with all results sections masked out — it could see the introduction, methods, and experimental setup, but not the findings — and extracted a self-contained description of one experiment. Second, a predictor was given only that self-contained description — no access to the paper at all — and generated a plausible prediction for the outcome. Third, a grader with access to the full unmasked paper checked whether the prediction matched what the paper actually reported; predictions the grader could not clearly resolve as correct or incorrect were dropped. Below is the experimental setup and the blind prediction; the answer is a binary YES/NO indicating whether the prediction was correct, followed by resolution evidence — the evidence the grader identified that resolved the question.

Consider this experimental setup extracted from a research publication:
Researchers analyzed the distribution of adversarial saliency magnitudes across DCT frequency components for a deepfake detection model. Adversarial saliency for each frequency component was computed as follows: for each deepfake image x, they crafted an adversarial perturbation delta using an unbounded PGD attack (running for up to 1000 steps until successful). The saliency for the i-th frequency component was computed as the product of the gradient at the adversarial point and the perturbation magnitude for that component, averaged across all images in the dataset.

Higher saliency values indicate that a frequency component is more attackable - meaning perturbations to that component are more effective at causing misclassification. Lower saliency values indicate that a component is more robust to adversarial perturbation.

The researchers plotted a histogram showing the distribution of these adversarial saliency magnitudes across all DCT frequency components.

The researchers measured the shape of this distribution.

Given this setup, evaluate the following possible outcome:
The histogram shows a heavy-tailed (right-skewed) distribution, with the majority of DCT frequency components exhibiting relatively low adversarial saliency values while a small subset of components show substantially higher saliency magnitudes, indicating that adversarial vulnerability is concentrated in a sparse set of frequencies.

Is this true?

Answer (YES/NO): YES